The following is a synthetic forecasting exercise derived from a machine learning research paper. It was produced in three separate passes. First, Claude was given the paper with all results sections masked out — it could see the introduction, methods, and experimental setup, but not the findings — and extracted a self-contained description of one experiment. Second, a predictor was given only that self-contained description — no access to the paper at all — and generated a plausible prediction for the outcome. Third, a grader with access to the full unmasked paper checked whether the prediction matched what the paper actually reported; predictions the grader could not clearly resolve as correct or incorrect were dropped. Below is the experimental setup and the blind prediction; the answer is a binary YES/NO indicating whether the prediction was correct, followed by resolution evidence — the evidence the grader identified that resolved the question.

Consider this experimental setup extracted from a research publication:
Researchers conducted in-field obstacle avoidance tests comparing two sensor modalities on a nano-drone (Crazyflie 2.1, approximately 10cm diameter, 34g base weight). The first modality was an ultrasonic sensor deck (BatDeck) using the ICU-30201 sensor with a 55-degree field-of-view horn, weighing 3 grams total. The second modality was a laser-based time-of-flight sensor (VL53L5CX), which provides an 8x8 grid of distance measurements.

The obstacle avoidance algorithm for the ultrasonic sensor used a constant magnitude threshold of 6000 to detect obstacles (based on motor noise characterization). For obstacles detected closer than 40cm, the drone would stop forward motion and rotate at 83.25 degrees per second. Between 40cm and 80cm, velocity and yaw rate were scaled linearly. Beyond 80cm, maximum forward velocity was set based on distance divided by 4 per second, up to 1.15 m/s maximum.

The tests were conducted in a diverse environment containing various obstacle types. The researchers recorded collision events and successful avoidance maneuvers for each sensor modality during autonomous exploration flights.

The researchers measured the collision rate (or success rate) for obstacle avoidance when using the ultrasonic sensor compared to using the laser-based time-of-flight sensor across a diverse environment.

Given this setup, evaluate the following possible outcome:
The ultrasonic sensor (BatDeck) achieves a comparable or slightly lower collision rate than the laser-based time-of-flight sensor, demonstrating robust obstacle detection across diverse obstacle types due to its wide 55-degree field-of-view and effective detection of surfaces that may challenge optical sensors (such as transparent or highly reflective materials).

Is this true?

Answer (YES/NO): NO